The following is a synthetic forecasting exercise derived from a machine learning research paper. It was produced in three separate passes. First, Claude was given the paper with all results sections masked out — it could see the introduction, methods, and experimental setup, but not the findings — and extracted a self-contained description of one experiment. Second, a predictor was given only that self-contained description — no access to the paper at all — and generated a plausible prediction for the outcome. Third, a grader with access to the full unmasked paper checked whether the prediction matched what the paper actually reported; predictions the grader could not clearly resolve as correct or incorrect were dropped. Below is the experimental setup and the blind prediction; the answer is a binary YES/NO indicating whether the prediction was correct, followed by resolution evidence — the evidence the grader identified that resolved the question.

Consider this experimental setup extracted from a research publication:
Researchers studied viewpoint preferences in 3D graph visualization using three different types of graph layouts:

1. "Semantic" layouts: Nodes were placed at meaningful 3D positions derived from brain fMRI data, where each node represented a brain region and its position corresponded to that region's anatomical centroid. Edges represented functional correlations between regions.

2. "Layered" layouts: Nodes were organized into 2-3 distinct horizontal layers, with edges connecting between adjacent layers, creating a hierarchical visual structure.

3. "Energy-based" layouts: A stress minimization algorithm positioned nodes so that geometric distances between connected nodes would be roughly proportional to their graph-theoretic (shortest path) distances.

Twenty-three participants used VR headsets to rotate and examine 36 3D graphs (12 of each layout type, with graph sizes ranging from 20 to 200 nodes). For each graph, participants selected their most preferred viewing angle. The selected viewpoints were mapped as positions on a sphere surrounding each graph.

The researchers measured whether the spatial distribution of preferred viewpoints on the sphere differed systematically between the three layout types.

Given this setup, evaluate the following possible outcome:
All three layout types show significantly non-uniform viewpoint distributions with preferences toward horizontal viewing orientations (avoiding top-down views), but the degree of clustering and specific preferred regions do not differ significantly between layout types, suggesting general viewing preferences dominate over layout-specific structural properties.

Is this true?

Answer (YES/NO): NO